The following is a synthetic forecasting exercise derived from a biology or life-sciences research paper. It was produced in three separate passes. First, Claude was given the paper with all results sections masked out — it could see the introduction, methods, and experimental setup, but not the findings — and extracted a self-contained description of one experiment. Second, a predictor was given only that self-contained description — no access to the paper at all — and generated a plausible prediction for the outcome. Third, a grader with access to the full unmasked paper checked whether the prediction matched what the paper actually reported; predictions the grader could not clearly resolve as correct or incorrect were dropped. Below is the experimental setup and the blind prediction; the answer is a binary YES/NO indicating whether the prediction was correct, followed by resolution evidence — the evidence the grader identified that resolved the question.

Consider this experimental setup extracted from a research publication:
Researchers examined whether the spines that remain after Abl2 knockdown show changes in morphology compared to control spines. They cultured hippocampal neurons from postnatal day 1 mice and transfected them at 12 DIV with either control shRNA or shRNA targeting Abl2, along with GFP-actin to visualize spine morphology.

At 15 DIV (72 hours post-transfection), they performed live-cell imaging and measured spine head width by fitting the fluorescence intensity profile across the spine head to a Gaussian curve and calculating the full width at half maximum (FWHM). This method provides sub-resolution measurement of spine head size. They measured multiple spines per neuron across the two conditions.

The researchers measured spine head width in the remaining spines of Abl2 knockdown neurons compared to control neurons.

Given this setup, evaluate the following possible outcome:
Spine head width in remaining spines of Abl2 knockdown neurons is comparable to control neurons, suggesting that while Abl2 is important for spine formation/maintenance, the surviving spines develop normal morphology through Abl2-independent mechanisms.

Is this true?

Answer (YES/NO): NO